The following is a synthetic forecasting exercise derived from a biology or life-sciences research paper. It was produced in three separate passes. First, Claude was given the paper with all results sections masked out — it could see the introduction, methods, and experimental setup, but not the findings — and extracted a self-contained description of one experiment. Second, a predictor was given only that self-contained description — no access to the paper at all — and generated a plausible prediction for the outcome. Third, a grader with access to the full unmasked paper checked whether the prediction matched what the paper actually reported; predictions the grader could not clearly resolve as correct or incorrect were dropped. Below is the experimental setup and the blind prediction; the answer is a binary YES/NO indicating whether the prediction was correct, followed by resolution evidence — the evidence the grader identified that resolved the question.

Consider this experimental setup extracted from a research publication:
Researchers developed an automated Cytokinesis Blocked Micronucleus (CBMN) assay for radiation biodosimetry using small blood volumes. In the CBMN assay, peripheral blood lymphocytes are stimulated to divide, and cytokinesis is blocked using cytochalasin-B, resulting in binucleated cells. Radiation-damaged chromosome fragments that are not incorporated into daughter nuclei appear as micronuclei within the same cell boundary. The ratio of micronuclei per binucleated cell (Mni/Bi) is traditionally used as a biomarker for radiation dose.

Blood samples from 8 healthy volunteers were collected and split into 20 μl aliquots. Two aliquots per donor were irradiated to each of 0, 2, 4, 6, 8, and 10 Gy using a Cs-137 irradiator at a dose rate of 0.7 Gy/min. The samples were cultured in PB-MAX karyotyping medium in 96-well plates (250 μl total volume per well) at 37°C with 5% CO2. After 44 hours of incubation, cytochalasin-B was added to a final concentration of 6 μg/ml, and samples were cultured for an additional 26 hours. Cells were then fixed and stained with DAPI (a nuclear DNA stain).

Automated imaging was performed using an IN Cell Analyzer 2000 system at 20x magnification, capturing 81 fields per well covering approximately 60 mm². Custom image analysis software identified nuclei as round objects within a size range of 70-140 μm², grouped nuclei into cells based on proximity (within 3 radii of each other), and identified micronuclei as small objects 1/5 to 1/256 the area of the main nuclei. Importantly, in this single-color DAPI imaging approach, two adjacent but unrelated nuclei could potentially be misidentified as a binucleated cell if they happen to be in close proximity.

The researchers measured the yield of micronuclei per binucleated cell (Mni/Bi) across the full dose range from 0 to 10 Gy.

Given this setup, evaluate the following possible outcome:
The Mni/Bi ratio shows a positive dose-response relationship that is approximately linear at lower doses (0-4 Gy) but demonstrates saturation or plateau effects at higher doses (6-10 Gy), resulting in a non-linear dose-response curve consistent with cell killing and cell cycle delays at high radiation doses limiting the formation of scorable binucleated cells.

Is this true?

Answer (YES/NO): NO